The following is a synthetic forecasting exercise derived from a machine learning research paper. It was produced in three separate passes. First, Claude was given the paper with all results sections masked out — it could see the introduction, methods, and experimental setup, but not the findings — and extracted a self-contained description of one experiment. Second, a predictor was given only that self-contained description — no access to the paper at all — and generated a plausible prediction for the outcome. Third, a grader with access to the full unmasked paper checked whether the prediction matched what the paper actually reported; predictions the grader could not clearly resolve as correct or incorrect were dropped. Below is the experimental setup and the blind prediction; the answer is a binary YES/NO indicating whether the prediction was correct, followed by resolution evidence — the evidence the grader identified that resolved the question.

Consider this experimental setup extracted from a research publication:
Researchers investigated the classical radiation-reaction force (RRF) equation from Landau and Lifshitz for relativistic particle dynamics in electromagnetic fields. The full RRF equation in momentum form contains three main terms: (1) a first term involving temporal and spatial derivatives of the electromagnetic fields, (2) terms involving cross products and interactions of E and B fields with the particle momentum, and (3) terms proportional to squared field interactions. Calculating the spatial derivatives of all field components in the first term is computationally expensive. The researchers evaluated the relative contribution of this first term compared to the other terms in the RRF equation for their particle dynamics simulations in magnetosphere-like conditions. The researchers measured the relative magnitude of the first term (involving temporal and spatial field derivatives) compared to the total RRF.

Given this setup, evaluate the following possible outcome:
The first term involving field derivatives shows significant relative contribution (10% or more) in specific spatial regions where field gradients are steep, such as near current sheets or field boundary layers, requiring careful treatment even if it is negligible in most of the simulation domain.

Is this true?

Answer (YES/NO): NO